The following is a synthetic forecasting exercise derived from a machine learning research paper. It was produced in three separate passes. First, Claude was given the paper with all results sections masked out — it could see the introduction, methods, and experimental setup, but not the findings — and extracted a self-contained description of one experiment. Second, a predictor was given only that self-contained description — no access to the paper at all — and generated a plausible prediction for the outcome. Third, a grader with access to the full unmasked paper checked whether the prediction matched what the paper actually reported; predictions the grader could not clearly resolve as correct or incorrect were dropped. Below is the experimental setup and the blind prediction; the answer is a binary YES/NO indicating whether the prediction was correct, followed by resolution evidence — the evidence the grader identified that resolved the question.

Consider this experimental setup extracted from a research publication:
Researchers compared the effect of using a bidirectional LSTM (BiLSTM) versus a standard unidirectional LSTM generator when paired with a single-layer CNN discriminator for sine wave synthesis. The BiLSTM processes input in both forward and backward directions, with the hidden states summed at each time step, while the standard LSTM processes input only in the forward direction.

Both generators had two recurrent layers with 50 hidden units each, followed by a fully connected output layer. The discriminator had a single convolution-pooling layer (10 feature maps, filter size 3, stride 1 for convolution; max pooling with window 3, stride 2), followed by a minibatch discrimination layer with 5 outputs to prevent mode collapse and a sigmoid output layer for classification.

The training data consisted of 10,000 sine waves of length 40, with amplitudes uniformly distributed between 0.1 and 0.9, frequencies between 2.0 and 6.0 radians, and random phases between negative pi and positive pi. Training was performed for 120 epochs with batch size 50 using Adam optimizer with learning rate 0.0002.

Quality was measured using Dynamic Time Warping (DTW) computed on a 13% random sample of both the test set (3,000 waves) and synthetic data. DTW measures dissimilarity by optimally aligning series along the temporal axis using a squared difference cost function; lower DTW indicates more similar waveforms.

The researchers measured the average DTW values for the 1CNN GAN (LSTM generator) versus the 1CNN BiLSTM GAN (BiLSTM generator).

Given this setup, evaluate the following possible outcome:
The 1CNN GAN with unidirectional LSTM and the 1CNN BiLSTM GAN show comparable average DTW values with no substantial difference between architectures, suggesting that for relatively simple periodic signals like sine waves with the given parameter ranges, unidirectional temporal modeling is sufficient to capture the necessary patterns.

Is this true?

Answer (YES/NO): NO